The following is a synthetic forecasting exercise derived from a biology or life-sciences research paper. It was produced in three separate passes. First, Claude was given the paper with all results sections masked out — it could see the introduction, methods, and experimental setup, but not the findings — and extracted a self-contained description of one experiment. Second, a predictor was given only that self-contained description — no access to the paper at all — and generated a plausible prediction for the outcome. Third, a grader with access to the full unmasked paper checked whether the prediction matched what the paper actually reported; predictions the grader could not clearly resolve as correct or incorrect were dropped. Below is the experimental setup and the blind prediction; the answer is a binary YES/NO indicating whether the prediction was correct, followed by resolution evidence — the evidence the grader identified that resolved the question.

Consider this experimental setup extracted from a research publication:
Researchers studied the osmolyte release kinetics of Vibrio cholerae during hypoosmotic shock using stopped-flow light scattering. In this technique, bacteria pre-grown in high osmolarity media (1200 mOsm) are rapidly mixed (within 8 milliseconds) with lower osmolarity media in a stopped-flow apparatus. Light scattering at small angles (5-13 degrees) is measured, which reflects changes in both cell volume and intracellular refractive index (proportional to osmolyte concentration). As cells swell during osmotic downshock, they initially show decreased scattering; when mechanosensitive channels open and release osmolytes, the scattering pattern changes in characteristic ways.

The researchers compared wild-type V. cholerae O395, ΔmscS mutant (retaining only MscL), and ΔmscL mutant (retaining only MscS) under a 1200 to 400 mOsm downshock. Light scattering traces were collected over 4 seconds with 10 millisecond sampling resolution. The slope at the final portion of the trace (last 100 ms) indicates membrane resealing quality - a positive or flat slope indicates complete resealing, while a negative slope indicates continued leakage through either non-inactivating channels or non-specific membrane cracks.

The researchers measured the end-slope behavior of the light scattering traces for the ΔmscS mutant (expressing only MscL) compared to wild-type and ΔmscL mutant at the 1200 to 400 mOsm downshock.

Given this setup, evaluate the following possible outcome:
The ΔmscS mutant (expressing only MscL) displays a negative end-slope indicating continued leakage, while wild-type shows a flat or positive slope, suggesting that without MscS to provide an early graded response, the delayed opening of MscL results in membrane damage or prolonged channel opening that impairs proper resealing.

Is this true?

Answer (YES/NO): YES